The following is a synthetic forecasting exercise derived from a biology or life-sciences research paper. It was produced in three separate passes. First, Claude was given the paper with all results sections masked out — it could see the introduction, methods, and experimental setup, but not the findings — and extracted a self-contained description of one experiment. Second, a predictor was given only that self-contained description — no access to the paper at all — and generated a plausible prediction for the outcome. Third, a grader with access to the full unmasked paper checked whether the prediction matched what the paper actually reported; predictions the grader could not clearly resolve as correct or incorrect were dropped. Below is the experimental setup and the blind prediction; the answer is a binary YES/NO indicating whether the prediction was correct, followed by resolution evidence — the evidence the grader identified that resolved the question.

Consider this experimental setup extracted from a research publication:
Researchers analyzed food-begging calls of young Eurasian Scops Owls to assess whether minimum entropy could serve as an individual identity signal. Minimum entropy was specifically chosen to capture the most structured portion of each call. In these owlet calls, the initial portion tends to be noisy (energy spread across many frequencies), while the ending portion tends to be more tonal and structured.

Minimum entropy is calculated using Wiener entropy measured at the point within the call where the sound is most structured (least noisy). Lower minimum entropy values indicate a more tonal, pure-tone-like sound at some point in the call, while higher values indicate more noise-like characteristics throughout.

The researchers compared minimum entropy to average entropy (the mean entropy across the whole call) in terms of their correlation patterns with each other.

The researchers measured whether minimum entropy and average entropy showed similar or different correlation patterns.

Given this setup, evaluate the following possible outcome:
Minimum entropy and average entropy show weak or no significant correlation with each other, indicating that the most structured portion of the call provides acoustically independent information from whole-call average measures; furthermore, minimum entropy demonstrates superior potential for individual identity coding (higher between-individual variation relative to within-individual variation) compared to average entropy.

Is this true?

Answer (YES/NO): NO